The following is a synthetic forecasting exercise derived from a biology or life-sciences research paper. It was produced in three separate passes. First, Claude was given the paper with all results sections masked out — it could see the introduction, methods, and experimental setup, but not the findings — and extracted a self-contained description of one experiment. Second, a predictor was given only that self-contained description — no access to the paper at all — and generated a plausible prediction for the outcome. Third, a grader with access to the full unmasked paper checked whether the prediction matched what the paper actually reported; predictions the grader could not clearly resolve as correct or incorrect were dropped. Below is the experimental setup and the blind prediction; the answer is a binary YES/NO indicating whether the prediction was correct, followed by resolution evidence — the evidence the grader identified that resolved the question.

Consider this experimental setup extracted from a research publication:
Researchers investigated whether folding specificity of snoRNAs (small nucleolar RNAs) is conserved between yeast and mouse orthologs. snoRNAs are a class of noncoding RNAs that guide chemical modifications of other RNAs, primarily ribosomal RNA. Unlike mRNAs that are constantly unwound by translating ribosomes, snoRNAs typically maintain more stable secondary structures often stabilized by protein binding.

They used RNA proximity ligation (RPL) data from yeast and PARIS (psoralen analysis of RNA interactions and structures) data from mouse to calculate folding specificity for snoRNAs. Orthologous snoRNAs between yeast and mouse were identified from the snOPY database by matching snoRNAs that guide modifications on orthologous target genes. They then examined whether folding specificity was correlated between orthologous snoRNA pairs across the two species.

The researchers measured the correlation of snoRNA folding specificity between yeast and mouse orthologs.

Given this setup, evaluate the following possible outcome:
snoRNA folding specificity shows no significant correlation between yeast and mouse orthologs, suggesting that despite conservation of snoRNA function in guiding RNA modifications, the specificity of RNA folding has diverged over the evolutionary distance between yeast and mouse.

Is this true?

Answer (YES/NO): NO